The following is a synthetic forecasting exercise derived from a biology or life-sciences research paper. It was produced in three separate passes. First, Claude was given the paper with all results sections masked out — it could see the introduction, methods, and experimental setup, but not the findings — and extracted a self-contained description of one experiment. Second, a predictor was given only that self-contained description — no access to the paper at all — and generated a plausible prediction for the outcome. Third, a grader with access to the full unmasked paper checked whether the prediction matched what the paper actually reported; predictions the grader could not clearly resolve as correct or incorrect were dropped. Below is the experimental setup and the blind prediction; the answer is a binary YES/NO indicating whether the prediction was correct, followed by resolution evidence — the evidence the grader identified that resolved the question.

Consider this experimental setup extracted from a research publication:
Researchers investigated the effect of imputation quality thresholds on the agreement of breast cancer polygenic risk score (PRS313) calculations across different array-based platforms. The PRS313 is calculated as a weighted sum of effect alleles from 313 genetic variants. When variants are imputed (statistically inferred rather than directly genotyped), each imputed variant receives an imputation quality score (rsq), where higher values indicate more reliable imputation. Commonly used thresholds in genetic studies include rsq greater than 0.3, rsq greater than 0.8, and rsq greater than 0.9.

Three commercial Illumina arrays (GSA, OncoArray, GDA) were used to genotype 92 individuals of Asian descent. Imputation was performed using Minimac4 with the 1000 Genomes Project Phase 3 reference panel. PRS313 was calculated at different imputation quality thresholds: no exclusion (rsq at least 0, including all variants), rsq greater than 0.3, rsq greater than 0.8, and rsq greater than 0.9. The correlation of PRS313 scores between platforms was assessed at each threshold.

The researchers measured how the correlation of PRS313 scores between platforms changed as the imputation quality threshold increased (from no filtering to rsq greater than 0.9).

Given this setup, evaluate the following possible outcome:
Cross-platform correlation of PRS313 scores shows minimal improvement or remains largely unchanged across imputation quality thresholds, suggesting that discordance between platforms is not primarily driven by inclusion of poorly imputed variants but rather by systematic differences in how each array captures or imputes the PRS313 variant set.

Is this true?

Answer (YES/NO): YES